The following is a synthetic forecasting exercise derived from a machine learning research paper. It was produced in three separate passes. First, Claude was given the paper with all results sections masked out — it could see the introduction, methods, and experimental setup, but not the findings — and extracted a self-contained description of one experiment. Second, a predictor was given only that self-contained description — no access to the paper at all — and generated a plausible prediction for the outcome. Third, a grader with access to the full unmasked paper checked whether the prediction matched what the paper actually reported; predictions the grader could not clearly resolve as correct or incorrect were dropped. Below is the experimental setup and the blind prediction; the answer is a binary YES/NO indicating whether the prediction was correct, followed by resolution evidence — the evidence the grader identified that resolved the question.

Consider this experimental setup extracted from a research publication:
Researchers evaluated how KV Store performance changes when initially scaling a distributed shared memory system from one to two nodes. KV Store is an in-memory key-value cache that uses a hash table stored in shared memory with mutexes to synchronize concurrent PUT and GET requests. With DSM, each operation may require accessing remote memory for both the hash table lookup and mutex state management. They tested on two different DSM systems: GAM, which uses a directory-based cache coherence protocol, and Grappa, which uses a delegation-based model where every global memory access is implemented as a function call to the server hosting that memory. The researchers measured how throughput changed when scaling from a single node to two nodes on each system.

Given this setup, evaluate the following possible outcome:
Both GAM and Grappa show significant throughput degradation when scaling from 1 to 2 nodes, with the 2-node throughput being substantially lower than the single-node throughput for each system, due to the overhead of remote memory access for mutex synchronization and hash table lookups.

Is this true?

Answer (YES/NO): YES